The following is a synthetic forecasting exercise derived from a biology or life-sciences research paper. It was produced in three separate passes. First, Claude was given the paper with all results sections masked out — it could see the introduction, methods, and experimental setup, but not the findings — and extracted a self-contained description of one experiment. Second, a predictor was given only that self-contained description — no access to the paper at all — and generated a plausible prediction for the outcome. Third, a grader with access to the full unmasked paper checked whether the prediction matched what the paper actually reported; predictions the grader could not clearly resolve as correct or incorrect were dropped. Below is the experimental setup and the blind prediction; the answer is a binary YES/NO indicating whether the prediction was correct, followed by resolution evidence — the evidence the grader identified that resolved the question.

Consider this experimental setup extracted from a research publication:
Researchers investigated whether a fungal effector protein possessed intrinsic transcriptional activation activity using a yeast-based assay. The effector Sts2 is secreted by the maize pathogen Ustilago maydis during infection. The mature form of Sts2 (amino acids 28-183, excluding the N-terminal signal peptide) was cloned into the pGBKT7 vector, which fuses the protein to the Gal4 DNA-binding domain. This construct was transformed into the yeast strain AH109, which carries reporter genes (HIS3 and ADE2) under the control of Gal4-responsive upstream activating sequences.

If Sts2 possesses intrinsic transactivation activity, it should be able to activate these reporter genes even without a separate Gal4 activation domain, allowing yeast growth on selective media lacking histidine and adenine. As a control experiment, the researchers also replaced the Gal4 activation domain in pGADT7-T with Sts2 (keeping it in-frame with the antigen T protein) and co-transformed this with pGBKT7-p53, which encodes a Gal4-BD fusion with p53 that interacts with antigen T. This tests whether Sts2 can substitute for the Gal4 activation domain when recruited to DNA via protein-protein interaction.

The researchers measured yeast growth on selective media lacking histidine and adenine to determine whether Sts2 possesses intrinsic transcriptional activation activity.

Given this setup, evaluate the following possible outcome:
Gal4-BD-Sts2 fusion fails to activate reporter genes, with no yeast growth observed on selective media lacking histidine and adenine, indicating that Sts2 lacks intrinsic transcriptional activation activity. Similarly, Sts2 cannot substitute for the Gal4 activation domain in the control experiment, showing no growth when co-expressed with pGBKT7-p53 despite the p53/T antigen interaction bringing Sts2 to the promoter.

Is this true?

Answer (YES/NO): NO